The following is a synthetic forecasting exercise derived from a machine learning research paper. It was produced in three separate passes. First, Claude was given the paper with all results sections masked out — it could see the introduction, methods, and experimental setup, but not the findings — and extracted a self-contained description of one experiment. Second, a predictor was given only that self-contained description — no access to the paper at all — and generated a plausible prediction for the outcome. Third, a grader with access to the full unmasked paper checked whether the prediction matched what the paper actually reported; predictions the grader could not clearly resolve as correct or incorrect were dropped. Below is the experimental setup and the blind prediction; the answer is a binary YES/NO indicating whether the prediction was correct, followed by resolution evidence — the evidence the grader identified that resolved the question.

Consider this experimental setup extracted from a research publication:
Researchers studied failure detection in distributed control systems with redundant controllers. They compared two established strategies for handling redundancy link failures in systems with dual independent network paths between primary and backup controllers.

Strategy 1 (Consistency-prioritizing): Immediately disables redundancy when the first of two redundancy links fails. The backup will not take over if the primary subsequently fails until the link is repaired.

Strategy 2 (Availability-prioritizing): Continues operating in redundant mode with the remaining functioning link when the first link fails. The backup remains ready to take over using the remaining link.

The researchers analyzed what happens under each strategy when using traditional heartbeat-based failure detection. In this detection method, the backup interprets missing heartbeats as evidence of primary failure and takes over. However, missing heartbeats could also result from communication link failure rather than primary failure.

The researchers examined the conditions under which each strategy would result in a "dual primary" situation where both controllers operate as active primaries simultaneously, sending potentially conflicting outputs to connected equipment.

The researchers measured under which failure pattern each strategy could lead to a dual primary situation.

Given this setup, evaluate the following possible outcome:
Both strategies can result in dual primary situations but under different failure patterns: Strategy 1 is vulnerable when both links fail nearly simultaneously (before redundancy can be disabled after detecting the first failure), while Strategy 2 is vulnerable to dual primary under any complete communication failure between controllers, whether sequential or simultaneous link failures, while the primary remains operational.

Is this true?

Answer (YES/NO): NO